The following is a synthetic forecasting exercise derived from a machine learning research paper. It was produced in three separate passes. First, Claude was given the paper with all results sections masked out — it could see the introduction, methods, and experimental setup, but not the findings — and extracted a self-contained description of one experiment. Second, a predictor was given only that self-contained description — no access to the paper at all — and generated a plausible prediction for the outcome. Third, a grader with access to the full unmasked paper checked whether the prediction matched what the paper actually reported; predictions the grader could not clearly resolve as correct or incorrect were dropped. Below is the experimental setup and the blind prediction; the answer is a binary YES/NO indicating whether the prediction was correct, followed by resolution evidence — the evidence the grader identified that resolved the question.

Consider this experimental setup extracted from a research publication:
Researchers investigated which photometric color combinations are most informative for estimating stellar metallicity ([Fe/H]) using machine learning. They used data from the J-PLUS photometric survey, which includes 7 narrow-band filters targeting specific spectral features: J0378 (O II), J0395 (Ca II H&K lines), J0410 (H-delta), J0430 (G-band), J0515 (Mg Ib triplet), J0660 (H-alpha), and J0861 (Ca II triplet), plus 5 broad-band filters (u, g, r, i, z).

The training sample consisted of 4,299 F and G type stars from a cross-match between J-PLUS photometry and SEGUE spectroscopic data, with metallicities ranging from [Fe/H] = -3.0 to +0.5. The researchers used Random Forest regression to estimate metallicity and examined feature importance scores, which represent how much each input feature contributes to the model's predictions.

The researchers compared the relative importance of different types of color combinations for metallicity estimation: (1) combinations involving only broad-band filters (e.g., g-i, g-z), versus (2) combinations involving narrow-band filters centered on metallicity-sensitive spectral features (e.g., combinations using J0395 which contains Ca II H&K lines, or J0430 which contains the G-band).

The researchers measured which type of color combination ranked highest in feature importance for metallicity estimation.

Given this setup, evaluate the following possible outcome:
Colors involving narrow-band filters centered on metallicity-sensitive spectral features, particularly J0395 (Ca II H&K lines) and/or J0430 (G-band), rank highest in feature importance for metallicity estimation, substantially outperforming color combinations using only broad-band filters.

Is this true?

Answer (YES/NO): YES